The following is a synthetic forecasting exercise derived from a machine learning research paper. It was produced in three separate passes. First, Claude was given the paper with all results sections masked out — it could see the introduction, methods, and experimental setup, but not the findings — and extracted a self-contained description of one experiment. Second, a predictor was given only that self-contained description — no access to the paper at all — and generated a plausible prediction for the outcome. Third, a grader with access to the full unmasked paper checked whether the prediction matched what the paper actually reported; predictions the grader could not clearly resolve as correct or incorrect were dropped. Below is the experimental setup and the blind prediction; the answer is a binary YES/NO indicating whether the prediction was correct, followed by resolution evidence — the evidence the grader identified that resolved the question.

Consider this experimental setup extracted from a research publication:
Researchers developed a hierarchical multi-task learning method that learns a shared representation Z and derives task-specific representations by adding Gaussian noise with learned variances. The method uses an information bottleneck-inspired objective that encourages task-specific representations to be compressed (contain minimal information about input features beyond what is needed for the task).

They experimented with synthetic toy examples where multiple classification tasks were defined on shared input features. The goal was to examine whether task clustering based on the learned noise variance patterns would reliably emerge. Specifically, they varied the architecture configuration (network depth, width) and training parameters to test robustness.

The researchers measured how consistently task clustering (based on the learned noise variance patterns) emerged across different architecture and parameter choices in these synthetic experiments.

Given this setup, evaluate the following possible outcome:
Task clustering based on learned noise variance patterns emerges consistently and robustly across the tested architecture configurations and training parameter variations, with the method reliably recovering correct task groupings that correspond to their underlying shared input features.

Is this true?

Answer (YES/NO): NO